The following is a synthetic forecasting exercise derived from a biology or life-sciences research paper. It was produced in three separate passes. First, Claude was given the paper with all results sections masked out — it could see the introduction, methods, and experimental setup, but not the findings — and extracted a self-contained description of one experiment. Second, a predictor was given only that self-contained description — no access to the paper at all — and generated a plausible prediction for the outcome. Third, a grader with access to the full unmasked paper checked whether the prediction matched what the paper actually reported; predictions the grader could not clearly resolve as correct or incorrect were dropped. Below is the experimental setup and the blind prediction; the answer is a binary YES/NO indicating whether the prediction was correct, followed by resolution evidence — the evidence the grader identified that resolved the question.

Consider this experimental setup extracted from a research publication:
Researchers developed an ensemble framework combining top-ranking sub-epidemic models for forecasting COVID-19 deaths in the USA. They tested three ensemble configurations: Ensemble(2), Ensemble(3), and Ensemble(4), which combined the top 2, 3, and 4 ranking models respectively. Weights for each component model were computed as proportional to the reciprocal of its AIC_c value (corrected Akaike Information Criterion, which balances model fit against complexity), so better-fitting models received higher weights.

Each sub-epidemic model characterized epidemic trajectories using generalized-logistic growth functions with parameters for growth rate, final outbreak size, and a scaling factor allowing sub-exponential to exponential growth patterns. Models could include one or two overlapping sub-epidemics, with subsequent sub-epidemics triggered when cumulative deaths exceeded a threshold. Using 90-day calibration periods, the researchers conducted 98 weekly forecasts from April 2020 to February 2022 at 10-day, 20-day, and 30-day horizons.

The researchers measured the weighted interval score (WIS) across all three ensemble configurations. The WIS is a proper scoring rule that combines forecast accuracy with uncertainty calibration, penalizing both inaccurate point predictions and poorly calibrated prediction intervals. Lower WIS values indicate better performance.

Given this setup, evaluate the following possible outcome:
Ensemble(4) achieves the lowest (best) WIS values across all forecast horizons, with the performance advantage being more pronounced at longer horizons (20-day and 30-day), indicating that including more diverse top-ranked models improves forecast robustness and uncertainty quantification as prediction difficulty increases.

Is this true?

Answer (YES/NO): NO